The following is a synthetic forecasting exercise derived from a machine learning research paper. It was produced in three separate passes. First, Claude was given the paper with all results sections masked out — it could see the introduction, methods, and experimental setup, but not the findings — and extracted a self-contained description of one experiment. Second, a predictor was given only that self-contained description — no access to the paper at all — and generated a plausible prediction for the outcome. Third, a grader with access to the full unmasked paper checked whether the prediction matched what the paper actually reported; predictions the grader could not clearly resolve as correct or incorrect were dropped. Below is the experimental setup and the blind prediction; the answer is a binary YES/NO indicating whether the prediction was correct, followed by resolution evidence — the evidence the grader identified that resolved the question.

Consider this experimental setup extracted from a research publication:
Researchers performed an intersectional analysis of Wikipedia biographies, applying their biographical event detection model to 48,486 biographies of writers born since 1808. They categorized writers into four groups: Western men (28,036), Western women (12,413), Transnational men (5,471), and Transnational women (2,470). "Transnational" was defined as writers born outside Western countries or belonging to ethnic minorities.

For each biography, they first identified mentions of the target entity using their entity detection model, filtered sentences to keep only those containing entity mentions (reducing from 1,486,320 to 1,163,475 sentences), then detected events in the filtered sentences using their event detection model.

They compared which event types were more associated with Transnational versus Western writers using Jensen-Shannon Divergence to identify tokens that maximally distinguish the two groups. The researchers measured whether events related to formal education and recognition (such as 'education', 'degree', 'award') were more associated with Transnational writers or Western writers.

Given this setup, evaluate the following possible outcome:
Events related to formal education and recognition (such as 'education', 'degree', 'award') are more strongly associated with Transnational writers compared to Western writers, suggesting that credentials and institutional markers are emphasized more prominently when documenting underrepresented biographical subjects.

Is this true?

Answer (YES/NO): YES